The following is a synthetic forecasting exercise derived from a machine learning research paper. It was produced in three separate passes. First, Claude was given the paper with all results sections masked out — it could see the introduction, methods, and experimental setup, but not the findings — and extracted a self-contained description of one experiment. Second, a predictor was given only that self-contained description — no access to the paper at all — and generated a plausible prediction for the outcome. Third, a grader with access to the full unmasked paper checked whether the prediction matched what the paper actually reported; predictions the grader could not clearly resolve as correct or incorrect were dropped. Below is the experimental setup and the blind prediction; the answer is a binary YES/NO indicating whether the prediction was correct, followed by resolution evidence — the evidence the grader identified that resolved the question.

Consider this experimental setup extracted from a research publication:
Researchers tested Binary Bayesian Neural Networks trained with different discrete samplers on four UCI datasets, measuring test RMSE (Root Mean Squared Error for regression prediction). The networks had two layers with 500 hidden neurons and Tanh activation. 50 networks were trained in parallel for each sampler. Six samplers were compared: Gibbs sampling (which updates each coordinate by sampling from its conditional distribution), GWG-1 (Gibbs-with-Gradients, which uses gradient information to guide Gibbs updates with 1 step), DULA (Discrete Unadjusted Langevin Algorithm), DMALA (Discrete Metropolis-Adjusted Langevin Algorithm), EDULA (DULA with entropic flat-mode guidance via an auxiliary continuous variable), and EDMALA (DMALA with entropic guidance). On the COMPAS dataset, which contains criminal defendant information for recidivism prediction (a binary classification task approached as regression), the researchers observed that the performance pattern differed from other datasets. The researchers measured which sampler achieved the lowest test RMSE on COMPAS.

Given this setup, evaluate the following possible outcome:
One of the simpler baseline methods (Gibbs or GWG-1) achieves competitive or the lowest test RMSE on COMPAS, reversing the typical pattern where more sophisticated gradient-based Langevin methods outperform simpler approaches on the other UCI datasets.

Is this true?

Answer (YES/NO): YES